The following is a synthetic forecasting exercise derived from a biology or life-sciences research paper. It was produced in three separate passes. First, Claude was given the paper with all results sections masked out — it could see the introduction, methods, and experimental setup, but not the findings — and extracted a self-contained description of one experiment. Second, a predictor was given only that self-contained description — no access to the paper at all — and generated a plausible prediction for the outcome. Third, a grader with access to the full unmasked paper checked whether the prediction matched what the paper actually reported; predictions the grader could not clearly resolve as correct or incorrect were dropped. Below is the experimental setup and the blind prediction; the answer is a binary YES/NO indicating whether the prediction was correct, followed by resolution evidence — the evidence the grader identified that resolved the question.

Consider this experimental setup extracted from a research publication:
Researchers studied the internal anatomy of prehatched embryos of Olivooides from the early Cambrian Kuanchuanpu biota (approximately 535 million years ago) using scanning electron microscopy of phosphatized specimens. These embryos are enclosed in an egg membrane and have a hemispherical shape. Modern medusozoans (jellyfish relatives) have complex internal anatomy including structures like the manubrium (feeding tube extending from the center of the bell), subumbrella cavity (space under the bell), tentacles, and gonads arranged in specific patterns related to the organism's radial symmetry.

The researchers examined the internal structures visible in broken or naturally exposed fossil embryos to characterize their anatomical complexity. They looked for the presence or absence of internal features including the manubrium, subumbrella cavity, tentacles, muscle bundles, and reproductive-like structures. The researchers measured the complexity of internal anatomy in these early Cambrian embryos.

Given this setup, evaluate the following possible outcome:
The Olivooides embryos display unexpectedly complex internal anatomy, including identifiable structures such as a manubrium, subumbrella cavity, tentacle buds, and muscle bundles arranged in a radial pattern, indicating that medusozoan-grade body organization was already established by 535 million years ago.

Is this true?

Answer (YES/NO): YES